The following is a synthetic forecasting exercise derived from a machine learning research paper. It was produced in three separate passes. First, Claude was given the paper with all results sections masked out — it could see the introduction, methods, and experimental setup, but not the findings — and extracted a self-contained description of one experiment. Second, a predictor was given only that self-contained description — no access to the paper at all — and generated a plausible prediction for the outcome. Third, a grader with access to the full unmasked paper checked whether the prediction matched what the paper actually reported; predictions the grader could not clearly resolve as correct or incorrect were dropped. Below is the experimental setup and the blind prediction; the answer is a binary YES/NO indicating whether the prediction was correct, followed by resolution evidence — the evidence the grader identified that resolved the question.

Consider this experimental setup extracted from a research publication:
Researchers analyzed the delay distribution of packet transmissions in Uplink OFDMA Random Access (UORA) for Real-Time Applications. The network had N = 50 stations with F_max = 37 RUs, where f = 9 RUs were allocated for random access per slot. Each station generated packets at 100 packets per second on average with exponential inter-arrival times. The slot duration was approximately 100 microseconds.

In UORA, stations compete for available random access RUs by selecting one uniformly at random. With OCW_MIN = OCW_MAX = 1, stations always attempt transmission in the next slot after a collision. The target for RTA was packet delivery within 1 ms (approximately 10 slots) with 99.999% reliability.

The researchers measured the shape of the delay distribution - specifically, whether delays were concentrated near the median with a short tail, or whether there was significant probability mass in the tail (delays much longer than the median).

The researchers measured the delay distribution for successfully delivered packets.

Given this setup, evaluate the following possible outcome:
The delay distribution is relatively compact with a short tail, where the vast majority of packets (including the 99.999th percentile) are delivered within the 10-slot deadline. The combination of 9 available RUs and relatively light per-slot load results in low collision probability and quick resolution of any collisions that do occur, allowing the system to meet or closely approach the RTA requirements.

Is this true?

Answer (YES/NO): NO